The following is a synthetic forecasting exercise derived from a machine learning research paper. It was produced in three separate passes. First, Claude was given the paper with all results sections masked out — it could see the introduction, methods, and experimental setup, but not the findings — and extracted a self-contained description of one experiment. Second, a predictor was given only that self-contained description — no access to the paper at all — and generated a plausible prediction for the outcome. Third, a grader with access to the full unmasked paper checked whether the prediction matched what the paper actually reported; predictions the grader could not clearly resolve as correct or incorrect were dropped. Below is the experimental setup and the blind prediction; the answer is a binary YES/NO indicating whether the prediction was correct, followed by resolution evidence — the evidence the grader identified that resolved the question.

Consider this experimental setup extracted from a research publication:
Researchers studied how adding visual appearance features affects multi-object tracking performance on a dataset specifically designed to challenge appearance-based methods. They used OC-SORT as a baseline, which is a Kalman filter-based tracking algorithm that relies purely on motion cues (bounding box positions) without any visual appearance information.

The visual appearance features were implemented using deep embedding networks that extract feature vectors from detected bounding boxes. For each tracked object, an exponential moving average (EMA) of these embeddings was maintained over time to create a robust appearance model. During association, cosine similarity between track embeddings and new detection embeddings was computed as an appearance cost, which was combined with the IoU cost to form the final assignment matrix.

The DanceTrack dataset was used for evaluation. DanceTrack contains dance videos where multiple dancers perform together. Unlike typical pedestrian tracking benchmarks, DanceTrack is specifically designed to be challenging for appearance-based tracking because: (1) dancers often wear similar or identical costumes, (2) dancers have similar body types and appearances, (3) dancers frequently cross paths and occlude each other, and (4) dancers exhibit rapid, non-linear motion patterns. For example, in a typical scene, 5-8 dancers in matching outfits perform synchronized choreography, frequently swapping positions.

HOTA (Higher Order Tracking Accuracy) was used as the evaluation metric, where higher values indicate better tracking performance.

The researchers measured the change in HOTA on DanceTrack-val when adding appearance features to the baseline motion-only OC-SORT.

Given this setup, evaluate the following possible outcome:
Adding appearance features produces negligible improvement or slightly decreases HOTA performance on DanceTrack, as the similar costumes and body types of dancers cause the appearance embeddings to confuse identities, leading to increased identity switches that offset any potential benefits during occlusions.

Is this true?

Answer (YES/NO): NO